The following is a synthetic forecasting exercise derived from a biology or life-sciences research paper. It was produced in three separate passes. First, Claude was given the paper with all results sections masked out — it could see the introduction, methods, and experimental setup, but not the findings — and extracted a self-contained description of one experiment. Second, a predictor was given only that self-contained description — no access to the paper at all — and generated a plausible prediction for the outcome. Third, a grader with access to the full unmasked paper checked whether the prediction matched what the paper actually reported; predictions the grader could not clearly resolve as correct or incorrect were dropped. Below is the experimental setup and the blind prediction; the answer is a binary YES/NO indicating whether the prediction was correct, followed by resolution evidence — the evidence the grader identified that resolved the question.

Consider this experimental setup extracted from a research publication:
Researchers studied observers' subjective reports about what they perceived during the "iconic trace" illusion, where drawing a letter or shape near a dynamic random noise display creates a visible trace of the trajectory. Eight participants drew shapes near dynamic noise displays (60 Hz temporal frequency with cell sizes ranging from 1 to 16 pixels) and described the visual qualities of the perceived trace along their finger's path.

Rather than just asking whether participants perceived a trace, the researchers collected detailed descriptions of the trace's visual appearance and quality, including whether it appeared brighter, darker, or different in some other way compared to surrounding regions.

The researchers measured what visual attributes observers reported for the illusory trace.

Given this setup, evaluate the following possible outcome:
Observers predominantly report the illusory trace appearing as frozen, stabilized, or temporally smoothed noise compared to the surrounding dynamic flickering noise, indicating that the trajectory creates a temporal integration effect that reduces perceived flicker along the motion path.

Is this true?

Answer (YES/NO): NO